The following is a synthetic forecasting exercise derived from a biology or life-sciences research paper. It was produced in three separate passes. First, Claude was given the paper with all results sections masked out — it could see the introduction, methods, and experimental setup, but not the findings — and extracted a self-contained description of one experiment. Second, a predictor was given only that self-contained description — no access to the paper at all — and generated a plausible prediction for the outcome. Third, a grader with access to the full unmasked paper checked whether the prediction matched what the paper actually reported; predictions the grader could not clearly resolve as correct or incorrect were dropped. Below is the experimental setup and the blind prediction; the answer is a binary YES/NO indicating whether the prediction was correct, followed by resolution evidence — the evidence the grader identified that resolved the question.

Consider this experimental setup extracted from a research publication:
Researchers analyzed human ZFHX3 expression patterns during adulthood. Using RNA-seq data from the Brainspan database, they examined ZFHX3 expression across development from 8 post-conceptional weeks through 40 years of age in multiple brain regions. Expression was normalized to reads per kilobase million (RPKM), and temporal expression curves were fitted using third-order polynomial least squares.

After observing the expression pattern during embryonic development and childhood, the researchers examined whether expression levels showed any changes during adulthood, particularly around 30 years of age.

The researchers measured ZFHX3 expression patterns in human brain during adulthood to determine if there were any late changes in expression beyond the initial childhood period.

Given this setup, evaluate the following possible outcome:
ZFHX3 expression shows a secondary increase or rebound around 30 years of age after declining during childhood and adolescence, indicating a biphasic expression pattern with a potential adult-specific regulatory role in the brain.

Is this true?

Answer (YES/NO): YES